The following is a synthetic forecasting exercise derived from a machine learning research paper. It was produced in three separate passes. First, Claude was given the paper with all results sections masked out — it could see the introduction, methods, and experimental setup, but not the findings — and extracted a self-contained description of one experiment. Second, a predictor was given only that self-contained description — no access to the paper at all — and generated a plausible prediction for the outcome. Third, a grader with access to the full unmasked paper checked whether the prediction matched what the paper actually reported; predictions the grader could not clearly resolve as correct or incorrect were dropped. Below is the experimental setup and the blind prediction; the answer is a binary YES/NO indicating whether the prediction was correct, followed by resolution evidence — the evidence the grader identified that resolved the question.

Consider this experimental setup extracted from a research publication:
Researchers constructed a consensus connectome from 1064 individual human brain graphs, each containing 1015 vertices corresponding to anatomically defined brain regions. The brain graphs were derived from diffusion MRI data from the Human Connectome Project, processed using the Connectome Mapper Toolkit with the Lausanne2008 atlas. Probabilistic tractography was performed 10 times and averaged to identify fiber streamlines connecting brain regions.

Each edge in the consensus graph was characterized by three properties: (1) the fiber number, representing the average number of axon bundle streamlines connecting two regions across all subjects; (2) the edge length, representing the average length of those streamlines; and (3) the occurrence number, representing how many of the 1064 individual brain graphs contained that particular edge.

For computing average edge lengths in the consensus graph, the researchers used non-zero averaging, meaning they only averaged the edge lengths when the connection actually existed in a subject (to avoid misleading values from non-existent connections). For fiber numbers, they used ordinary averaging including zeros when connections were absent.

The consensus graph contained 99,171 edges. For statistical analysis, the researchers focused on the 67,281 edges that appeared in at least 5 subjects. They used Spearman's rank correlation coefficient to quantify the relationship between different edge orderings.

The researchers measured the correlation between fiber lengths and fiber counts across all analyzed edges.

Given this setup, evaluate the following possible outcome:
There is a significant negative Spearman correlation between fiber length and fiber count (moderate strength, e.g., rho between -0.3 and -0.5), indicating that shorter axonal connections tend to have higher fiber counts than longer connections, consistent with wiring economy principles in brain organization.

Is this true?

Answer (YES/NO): YES